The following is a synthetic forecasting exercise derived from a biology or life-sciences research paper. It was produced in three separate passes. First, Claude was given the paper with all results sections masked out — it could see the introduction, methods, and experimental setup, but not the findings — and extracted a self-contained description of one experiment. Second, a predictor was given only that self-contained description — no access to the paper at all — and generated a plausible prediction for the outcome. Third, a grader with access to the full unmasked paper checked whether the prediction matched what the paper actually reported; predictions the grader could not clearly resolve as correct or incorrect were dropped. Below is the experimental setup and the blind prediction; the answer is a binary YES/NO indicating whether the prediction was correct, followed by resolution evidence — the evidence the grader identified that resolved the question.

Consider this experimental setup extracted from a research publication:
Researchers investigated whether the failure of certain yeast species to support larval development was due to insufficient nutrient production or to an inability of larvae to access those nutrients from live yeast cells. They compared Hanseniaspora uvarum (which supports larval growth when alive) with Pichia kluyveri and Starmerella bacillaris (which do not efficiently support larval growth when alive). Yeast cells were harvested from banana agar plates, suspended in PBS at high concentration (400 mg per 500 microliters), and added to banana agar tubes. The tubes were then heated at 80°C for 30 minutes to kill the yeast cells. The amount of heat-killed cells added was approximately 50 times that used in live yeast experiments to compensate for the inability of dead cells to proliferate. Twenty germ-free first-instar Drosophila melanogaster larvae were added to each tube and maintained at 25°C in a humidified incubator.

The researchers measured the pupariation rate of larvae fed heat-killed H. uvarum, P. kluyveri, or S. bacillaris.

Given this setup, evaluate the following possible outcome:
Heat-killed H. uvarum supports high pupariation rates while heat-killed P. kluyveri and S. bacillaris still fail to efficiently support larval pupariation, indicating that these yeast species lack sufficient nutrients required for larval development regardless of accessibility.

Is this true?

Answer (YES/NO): NO